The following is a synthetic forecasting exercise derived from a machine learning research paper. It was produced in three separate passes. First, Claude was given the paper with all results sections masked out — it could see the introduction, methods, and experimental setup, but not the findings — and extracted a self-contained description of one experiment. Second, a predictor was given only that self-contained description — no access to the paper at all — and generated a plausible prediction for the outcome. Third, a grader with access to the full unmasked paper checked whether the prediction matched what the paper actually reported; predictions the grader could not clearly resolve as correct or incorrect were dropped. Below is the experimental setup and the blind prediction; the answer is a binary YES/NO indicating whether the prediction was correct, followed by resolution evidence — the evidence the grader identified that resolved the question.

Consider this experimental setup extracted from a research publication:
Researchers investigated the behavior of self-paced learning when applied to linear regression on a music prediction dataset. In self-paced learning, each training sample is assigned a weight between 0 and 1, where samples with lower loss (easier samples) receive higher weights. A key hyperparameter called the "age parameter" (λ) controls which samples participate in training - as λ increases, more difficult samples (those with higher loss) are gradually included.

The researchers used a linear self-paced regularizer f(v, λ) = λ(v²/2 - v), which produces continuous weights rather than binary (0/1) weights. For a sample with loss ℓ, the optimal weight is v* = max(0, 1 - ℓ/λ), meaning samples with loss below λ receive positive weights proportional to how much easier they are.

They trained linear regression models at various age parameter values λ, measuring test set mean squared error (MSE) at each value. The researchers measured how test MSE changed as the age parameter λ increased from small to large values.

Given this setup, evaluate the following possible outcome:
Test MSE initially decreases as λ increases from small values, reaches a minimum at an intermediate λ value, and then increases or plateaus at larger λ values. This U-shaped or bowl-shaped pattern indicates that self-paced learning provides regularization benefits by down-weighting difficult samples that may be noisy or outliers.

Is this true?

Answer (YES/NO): YES